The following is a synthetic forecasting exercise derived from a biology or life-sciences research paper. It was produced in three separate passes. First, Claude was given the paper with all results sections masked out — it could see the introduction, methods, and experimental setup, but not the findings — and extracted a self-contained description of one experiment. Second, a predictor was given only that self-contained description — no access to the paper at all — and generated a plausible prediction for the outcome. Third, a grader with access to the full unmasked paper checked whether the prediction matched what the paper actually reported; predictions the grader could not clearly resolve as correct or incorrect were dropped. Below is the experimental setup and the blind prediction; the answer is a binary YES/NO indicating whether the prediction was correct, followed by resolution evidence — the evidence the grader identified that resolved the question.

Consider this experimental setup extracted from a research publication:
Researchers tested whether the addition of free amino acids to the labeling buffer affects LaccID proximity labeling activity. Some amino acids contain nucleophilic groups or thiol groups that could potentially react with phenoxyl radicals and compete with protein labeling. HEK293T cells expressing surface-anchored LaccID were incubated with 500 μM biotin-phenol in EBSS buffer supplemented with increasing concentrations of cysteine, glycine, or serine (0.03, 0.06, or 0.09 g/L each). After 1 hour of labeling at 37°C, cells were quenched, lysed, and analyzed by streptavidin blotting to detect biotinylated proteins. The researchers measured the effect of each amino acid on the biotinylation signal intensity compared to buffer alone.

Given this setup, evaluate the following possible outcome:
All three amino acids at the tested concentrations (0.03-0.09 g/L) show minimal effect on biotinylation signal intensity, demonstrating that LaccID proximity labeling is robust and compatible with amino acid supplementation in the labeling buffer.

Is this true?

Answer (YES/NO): NO